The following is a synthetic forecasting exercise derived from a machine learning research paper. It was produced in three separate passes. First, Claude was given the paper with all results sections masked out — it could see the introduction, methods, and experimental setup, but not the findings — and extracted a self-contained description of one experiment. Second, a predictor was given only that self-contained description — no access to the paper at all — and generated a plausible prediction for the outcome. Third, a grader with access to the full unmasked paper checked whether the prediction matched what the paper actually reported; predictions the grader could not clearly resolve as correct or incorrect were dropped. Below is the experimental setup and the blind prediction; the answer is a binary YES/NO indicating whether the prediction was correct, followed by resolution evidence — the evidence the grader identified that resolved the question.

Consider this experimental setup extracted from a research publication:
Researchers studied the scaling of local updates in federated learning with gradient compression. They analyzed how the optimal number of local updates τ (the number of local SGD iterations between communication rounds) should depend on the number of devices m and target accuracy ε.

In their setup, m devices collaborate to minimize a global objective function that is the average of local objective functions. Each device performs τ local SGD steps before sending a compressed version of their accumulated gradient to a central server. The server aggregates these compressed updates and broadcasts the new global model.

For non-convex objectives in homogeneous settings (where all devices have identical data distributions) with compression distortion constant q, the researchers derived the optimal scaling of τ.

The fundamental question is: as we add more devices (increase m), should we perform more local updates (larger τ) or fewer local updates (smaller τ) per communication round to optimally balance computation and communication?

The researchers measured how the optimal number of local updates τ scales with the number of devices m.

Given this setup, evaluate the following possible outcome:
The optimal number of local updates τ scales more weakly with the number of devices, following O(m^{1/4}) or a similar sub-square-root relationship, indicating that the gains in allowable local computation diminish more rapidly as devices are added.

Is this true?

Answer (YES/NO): NO